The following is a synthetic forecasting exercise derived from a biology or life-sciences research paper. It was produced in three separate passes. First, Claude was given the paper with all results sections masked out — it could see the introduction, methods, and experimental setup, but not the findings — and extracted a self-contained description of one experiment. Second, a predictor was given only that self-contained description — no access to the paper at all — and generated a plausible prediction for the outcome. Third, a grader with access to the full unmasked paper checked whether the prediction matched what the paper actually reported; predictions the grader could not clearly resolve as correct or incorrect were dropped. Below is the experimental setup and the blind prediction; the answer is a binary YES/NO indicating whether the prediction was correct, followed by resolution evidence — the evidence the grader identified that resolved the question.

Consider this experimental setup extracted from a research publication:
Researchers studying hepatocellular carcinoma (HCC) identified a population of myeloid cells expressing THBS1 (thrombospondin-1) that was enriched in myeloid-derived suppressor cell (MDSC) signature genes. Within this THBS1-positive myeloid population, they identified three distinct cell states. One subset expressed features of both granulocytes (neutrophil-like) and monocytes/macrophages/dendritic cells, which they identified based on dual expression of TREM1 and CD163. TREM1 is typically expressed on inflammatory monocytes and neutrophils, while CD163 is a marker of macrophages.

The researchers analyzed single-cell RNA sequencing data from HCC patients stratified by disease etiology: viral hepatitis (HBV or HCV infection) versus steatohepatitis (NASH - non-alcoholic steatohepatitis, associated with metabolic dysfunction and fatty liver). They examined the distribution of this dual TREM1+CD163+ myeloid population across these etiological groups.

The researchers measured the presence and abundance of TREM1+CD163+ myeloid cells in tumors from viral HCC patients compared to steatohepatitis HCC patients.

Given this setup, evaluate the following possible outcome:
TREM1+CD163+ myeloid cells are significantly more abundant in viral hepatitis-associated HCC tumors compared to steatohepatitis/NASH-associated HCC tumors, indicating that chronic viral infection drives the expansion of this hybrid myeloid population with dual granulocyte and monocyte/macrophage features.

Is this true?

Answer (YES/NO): NO